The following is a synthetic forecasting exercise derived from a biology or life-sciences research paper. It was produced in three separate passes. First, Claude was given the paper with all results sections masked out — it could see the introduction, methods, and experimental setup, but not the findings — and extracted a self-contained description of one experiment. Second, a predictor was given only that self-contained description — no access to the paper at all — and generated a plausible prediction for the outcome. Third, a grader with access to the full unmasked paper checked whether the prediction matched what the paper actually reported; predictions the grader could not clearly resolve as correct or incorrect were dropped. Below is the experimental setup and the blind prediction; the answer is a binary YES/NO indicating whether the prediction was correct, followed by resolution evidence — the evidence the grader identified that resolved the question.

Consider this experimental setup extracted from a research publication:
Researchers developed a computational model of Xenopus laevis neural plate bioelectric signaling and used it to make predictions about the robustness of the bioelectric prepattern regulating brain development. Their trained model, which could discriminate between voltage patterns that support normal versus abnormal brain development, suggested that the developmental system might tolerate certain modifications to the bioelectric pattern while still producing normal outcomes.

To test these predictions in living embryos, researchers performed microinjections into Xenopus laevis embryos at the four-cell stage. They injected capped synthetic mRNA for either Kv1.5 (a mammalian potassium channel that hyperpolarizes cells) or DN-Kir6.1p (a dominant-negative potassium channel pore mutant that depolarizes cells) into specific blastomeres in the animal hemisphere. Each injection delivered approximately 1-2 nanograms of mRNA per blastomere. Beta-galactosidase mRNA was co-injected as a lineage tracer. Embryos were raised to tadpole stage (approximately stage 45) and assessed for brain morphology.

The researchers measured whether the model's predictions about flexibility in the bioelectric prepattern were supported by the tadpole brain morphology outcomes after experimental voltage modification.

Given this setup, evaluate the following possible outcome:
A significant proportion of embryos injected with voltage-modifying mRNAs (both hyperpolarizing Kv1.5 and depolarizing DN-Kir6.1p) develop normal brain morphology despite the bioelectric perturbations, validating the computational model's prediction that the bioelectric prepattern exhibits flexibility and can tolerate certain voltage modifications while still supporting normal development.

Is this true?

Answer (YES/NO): NO